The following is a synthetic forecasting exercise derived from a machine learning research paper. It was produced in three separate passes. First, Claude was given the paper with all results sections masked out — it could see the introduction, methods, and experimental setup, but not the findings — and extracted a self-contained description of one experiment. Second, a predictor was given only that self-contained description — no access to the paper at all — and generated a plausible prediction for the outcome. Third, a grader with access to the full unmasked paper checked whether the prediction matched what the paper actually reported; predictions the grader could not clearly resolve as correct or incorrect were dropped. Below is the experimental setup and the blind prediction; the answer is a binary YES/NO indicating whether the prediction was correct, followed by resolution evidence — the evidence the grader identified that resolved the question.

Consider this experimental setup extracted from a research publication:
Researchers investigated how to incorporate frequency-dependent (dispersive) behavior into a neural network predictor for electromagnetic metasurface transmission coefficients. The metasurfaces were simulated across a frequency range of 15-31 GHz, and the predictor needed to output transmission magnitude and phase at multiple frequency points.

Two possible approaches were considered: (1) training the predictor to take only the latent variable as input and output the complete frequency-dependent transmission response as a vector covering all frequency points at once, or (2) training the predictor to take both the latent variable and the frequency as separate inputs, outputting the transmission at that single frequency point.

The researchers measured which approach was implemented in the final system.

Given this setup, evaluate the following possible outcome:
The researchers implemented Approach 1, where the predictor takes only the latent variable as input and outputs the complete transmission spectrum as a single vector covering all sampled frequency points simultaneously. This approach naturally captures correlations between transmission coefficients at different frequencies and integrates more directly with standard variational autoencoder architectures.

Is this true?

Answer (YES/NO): NO